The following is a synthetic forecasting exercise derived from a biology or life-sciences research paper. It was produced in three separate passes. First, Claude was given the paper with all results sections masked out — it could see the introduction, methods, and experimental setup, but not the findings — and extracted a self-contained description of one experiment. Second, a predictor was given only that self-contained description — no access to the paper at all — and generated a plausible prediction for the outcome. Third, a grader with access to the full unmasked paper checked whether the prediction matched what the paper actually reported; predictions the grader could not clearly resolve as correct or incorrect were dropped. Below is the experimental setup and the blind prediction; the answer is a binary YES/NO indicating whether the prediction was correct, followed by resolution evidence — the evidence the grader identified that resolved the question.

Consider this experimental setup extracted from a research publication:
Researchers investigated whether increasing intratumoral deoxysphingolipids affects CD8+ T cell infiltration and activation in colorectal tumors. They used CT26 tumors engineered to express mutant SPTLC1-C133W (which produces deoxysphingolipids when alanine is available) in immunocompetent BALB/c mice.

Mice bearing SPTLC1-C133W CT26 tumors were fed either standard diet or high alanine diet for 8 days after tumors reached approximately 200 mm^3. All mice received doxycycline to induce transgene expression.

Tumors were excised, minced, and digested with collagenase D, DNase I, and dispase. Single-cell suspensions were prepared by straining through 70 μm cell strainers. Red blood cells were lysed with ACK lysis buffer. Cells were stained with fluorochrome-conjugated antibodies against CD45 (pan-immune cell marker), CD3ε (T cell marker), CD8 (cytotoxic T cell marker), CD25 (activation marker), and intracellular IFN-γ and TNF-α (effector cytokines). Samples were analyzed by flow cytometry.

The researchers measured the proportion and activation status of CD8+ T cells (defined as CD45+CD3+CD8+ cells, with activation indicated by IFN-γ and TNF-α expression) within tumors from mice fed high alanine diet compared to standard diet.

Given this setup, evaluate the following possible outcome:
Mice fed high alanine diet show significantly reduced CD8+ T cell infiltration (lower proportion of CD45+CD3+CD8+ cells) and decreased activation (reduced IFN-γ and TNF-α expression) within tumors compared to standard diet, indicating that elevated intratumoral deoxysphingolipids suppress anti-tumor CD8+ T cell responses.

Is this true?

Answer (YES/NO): NO